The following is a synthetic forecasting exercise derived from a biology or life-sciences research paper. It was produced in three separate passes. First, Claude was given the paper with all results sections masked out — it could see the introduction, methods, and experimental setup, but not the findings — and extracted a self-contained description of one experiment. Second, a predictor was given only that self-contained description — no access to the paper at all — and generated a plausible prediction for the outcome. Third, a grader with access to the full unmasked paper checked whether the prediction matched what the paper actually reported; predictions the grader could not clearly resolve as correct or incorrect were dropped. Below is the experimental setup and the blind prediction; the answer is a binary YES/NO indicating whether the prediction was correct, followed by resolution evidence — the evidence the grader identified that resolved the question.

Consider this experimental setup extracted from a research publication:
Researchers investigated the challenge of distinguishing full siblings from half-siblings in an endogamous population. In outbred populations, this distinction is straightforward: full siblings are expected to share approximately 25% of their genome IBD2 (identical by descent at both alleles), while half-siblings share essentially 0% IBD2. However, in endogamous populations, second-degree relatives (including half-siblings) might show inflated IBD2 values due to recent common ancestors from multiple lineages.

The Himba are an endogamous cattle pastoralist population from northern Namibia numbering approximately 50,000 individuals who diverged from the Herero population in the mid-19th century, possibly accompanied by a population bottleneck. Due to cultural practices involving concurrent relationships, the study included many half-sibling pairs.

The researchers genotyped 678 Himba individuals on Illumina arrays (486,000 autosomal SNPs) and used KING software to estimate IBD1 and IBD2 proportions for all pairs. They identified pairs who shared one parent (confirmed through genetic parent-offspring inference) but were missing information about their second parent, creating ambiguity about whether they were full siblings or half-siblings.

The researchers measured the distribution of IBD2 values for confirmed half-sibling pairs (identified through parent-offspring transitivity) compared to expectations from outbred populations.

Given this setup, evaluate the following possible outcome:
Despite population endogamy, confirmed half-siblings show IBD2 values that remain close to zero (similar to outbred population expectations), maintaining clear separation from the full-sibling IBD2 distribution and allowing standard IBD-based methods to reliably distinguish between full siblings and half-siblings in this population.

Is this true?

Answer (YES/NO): NO